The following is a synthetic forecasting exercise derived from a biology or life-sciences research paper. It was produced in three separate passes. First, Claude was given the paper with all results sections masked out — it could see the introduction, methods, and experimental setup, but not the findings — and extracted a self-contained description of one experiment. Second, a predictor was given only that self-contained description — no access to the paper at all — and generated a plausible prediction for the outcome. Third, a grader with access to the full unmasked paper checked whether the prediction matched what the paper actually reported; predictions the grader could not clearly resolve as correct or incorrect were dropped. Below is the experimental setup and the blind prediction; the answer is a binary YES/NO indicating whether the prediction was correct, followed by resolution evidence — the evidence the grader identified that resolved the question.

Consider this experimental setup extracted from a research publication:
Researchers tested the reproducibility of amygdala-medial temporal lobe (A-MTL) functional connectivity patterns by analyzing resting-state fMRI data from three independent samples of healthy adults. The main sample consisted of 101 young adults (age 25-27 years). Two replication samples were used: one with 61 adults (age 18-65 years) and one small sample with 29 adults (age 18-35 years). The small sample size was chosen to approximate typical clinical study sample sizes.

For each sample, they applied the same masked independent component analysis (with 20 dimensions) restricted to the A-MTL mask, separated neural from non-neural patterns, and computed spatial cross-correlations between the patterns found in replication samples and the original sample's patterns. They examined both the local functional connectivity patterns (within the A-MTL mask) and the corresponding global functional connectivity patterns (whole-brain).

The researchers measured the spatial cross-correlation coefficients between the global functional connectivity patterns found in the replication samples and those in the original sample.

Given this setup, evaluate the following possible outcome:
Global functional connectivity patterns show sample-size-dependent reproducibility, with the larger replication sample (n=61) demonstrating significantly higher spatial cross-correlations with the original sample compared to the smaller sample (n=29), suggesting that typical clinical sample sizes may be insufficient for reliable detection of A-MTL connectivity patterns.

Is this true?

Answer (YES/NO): NO